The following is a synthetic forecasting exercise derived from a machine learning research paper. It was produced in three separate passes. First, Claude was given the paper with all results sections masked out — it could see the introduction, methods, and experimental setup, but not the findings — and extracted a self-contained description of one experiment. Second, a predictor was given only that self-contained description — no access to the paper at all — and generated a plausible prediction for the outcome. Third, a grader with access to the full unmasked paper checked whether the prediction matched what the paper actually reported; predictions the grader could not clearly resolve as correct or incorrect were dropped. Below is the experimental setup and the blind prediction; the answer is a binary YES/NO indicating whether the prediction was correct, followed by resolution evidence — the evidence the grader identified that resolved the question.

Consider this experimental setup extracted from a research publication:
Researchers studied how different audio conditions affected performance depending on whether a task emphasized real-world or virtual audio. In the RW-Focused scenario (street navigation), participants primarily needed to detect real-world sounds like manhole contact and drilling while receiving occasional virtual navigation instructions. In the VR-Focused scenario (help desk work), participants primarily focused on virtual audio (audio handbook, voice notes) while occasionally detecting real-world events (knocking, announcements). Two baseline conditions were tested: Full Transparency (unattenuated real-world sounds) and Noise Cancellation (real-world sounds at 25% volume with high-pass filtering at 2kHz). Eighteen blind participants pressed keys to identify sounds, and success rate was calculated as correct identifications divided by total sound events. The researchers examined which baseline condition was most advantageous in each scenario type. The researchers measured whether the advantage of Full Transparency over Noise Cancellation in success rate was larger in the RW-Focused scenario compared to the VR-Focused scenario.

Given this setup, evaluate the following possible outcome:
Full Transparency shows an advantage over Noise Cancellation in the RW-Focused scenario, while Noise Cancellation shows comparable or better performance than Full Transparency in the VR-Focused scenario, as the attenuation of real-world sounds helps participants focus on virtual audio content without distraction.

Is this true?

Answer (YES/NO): NO